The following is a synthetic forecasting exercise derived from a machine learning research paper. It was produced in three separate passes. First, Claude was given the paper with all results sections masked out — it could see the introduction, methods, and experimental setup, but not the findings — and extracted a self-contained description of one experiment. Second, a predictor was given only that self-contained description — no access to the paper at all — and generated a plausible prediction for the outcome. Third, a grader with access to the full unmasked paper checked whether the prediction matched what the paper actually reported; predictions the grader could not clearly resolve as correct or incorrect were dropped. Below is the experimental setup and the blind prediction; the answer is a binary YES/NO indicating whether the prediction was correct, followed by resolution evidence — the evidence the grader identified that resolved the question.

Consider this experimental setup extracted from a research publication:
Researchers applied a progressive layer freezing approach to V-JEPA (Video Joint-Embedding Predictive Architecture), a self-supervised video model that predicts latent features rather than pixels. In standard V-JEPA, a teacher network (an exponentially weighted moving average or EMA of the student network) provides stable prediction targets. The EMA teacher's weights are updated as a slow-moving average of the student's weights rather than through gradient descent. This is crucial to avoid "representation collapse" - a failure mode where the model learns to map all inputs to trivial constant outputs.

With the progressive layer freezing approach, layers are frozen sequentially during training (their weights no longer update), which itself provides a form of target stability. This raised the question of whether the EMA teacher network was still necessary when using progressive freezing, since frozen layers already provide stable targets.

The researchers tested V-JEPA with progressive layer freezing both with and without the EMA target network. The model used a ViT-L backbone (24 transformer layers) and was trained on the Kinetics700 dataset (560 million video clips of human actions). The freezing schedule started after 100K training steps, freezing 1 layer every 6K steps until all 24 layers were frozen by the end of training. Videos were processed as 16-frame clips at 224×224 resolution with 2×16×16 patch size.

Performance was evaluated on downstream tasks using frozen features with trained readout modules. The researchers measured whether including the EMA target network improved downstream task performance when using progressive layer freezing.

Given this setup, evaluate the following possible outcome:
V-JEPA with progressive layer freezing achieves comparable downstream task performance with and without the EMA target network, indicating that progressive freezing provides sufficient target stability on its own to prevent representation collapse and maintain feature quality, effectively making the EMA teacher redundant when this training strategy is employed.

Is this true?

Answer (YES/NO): NO